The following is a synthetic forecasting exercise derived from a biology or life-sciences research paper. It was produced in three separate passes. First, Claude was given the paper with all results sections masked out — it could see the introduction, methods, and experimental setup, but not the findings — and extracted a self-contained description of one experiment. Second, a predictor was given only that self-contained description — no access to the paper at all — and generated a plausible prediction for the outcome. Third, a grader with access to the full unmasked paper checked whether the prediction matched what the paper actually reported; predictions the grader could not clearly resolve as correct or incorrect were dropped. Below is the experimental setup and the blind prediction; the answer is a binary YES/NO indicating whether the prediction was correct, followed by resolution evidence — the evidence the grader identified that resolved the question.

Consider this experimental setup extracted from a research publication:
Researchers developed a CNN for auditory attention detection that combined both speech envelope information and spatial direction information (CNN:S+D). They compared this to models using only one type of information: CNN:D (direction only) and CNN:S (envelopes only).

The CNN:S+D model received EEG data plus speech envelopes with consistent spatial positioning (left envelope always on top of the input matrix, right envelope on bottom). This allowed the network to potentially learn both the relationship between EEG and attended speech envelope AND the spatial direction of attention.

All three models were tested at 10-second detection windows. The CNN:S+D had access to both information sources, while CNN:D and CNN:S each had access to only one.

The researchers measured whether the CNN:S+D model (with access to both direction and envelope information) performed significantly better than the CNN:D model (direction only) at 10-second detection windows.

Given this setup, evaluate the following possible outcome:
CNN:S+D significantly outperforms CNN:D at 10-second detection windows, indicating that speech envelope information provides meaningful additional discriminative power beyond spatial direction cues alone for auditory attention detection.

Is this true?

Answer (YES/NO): YES